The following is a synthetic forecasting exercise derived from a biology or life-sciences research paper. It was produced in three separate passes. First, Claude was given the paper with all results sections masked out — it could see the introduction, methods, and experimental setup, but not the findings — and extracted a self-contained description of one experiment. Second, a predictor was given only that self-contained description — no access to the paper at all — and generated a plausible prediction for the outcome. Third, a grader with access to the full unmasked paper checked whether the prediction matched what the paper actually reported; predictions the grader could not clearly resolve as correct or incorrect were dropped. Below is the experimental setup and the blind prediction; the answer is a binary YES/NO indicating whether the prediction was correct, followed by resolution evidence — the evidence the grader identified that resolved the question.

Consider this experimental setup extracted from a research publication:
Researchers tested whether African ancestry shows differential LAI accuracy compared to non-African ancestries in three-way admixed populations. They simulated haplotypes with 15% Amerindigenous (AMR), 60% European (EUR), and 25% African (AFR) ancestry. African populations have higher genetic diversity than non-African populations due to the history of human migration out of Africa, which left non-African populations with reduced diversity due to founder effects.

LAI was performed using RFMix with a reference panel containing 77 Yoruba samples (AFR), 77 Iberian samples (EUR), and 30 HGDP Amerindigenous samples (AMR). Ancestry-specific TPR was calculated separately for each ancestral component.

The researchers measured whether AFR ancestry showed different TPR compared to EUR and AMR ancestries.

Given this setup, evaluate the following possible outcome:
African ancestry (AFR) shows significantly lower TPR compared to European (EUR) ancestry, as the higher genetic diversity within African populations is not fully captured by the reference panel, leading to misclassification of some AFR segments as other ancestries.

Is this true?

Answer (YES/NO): NO